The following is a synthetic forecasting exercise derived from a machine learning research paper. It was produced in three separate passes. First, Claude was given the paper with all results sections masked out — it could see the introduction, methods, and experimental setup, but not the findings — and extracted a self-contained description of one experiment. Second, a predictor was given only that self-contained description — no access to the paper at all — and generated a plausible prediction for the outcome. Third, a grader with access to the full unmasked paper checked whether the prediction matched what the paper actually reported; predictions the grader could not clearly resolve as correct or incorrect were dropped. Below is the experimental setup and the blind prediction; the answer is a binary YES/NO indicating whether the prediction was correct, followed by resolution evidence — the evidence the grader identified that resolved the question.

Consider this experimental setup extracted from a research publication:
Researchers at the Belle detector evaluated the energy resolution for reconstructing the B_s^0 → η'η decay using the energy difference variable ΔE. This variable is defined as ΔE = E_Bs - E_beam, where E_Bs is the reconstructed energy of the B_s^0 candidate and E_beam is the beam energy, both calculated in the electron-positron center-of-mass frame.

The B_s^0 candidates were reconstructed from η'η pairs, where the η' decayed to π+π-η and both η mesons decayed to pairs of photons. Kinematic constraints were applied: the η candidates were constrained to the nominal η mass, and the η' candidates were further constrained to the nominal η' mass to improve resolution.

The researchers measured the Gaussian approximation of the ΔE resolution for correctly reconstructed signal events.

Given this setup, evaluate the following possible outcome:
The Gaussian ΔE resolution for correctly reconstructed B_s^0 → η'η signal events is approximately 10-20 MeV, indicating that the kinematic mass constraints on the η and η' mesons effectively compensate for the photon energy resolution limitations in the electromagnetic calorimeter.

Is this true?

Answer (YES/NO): NO